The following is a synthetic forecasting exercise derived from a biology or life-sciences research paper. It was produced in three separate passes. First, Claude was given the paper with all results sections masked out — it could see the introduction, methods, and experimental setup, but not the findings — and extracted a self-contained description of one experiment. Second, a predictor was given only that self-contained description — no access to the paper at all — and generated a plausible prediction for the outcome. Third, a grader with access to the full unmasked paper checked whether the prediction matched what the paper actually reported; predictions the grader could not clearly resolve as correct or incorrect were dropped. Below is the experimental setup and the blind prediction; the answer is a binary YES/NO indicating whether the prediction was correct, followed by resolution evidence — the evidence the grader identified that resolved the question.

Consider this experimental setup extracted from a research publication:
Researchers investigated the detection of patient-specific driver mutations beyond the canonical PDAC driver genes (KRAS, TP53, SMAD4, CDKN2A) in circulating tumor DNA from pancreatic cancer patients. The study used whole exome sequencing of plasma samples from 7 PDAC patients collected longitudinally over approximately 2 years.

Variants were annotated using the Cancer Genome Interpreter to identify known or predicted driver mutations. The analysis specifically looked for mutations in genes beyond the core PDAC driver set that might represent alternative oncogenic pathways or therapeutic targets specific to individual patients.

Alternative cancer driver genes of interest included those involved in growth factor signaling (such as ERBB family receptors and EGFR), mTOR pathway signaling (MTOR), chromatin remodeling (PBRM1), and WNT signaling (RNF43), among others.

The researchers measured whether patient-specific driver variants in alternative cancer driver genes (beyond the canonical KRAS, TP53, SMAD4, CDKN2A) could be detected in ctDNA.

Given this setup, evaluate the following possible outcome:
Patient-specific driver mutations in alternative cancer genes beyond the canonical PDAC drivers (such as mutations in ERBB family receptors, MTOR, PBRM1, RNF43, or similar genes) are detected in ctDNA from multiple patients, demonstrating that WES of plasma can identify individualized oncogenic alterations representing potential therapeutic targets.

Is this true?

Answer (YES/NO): YES